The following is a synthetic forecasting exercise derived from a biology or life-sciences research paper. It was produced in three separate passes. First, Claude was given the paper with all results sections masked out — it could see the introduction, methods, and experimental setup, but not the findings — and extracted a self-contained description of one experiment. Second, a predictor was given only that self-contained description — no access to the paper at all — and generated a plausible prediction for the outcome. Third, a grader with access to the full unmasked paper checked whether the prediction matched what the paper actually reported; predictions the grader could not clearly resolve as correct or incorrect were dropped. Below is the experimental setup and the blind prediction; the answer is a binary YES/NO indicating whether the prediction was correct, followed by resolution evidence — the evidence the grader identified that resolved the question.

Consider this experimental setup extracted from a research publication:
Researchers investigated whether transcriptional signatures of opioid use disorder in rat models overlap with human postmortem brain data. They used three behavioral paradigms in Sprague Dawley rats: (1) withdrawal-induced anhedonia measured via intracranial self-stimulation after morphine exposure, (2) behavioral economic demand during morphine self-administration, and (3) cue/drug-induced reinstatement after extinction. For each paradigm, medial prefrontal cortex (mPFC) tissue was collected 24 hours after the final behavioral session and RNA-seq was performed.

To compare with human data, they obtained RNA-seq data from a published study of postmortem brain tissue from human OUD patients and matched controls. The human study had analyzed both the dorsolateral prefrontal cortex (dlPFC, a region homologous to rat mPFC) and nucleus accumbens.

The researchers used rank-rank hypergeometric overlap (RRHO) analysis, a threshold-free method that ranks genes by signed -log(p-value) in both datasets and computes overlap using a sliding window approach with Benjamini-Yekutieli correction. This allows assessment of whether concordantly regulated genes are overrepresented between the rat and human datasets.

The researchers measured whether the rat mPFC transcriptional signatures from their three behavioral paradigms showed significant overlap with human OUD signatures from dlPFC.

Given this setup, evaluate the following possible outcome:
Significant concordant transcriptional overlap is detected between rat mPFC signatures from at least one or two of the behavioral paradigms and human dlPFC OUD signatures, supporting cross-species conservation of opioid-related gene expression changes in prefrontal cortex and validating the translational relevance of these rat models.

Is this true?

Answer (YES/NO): YES